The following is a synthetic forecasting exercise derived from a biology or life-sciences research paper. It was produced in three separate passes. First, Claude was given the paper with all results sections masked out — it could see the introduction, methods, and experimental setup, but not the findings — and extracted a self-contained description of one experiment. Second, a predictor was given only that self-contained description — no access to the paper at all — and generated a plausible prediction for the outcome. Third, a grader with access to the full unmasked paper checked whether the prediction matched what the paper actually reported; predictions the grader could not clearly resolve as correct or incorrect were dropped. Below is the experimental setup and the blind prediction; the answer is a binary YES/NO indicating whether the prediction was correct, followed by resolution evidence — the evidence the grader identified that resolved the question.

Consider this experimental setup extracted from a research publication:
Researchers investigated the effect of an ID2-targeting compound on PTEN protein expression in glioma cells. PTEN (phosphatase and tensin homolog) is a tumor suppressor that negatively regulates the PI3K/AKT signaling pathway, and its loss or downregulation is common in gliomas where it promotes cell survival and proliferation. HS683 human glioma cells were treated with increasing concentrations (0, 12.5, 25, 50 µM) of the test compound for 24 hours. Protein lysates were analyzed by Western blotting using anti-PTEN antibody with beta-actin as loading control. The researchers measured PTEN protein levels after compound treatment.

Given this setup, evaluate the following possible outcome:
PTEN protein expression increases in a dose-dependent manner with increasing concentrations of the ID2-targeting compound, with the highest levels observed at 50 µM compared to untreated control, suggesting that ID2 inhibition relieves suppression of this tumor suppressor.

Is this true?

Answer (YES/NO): YES